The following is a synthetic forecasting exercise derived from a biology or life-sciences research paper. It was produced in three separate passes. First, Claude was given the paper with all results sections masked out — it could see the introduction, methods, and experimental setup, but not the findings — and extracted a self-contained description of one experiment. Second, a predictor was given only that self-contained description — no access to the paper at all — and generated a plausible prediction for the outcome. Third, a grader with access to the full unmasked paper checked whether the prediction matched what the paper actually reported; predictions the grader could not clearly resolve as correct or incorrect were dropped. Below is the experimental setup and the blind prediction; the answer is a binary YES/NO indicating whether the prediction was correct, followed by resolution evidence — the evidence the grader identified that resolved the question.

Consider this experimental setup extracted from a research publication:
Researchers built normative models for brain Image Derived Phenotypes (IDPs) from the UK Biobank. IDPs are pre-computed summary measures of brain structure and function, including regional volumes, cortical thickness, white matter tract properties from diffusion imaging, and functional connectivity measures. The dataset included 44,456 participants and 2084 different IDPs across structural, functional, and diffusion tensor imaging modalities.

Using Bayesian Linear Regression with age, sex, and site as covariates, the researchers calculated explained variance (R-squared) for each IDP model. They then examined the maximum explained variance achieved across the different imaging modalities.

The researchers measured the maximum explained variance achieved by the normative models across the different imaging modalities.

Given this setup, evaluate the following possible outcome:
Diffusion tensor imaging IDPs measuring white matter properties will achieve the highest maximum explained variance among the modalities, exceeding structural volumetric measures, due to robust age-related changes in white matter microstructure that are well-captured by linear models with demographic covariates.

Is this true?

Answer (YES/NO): NO